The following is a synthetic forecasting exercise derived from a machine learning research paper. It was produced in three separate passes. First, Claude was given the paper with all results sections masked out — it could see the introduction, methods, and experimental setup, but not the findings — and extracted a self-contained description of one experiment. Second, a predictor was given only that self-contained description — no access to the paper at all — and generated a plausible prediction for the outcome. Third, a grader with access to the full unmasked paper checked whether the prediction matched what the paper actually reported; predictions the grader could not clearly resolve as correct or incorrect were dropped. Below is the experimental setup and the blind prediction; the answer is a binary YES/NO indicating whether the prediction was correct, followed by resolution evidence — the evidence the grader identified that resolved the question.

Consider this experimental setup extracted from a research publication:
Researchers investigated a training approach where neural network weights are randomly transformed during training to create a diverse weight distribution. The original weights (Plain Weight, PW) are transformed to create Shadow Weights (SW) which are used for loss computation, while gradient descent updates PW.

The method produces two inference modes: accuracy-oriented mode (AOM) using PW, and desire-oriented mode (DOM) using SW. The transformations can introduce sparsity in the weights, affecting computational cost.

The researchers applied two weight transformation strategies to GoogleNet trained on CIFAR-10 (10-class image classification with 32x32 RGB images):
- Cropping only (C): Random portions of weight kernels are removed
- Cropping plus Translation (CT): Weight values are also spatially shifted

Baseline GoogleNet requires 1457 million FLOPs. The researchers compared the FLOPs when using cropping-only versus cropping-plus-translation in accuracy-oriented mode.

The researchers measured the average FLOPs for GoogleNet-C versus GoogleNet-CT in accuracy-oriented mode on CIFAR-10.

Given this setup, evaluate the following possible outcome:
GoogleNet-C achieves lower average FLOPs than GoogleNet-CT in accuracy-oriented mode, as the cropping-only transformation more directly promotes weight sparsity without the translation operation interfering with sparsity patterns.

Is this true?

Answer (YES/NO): NO